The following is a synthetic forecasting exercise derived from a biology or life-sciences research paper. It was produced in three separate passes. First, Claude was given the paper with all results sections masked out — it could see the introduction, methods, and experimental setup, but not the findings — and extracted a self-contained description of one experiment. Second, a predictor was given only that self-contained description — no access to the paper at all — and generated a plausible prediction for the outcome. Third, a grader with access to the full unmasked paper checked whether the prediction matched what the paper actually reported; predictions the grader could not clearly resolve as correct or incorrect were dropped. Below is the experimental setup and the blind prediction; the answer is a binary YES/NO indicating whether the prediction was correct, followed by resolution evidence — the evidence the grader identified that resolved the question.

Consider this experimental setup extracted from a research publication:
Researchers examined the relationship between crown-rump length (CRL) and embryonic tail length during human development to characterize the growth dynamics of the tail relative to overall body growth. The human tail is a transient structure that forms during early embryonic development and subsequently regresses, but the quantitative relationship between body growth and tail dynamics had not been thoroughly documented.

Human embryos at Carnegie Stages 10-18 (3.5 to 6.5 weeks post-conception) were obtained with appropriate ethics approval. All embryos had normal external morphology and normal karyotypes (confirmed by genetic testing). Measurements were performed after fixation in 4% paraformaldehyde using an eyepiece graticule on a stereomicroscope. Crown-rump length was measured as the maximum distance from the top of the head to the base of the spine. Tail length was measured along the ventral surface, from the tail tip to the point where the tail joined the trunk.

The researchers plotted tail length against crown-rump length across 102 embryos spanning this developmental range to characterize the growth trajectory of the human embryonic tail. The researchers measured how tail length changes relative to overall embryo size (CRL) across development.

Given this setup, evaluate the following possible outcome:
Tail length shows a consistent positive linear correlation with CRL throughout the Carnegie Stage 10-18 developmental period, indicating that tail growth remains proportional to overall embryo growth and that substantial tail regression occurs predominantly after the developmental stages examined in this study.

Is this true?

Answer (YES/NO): NO